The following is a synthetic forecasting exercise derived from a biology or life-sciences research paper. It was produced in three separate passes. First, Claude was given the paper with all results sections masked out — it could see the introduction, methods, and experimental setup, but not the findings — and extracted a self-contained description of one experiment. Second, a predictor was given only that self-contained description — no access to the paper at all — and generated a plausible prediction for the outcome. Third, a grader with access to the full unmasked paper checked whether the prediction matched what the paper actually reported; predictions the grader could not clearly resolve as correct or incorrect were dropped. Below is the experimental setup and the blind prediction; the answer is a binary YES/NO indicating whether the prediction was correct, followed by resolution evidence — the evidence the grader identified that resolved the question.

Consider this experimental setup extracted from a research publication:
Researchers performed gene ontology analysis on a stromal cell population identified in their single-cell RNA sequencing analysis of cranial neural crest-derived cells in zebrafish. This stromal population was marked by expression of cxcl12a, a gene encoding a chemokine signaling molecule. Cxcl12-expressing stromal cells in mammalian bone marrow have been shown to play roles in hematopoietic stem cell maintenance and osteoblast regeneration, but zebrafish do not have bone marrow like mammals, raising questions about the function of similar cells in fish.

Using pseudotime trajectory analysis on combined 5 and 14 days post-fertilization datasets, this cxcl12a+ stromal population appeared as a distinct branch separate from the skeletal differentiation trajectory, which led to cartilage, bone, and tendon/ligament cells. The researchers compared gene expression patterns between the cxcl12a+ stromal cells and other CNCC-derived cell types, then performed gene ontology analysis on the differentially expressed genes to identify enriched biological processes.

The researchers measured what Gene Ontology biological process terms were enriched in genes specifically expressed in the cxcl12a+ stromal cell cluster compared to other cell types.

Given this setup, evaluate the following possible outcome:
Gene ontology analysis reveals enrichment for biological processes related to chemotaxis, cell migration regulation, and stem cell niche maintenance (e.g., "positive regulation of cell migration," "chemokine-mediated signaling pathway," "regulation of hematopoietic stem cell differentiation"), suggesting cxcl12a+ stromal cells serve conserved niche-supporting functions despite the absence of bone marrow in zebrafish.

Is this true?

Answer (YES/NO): NO